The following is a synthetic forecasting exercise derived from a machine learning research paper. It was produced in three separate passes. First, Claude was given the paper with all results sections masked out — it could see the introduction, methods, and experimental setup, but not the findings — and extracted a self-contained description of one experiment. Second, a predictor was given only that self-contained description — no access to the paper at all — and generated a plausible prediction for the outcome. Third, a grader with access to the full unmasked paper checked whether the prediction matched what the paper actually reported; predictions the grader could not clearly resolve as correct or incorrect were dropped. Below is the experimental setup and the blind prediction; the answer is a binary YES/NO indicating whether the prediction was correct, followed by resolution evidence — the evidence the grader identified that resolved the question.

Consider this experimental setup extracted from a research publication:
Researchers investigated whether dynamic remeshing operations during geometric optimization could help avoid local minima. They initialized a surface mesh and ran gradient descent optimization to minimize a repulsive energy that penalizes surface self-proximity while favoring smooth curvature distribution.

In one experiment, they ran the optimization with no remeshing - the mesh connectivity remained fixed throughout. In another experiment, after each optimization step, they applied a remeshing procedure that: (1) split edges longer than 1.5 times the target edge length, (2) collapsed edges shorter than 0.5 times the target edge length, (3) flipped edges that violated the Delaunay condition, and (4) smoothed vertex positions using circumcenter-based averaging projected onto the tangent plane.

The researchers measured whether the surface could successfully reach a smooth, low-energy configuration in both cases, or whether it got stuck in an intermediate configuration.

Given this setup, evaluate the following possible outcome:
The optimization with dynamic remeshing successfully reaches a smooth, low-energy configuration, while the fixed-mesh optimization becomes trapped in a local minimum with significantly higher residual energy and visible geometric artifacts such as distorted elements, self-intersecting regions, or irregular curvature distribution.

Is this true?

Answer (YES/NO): YES